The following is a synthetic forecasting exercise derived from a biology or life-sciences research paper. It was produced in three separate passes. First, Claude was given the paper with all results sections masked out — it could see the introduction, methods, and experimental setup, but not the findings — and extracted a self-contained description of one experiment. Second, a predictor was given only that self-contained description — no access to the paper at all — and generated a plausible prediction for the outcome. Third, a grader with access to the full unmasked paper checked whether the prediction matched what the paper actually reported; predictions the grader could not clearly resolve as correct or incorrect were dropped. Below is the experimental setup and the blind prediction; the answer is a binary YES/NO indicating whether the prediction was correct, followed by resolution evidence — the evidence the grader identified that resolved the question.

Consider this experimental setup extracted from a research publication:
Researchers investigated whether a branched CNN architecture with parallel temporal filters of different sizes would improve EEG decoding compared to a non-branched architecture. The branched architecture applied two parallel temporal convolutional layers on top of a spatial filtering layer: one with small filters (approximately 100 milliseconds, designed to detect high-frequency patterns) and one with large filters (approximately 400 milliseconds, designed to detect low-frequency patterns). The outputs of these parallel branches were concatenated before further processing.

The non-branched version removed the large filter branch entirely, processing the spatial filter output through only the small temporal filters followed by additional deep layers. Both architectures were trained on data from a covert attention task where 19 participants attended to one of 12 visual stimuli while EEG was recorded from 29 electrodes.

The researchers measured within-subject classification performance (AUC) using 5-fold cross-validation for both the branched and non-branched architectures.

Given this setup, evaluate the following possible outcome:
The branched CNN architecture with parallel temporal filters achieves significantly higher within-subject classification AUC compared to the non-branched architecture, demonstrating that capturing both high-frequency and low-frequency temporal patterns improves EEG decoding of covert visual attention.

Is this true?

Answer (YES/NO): YES